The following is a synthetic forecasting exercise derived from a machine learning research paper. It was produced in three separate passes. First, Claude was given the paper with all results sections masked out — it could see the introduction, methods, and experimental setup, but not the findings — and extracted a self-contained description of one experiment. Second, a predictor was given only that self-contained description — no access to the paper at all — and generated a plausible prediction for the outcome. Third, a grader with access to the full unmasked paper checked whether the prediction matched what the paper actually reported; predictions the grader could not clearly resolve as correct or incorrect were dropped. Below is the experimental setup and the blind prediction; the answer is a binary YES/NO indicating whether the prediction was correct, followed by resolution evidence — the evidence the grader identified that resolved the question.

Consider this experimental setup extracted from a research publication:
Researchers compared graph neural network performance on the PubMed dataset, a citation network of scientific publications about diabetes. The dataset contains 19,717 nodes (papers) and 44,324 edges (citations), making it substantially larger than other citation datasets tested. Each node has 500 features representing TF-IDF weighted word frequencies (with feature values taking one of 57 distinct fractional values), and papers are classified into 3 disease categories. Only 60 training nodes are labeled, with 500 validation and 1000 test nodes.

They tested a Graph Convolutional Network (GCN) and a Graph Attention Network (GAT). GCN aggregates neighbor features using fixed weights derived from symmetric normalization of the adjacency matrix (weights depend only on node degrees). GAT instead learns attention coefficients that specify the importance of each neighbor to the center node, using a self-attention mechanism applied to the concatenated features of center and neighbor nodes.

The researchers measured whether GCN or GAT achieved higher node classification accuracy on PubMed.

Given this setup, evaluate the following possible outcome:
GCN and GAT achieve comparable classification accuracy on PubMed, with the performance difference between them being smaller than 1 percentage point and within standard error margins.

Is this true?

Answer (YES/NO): YES